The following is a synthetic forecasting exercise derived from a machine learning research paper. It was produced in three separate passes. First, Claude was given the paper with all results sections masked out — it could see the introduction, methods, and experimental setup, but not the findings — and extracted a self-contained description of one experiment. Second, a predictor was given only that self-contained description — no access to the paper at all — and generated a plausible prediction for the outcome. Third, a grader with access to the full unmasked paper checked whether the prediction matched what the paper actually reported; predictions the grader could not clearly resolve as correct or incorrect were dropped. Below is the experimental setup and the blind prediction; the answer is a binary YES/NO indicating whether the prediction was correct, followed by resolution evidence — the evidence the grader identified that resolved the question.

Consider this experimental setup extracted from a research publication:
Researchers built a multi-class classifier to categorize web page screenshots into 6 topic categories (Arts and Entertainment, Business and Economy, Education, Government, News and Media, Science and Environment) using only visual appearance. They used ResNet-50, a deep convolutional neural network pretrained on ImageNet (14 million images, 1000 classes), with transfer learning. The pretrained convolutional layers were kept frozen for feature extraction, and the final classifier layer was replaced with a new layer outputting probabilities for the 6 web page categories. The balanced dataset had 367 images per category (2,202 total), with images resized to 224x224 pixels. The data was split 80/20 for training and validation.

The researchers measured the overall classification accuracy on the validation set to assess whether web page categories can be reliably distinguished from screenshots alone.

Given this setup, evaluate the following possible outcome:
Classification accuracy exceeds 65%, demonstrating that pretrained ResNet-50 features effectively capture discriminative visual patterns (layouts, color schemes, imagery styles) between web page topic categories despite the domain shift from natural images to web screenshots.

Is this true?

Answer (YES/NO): NO